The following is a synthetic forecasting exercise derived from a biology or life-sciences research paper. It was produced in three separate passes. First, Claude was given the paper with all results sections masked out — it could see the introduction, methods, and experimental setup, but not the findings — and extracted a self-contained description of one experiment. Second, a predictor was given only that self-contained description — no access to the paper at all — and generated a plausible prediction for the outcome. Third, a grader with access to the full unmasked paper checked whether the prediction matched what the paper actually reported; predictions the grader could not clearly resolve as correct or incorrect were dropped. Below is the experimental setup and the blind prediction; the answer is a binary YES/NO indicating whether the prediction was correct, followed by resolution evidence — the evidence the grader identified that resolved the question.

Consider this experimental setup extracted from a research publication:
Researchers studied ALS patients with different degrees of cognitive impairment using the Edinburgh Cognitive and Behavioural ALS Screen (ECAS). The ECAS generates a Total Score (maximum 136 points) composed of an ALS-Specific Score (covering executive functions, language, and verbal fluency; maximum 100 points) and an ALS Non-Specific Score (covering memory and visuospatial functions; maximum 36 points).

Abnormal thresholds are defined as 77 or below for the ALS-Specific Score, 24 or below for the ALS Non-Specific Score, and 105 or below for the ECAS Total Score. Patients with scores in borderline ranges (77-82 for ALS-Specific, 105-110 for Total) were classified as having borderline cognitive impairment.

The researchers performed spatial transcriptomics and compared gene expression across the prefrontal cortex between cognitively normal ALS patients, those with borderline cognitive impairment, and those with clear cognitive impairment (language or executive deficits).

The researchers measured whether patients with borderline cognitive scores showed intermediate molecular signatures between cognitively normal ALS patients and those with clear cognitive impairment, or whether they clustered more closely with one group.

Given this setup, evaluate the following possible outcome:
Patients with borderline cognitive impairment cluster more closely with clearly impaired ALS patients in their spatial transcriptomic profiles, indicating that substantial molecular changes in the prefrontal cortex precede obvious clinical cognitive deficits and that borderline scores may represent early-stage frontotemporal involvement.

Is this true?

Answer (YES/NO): NO